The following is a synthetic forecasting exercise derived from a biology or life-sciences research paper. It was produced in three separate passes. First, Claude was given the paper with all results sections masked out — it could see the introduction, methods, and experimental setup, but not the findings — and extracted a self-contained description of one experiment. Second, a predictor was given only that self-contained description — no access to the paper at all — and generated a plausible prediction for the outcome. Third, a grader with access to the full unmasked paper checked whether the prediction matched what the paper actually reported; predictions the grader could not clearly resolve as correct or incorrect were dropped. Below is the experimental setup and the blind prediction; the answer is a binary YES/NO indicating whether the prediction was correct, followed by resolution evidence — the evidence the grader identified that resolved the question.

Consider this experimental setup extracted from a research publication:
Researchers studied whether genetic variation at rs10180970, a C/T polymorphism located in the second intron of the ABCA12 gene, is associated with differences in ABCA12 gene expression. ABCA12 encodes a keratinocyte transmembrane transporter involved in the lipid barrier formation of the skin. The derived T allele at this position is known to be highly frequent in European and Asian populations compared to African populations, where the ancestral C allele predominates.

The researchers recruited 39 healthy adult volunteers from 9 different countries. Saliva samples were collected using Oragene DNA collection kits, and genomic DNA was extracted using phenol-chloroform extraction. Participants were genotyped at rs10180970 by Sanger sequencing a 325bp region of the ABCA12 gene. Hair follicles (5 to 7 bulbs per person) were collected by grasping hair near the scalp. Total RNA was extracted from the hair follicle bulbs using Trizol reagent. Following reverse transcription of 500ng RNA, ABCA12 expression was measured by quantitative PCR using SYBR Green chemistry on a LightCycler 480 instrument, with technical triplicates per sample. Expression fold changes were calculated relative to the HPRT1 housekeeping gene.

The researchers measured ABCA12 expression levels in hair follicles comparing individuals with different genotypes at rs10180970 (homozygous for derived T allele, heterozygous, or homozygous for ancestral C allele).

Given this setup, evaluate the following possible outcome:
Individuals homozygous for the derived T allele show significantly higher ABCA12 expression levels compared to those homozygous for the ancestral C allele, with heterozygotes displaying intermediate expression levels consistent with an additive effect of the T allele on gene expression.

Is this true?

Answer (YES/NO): NO